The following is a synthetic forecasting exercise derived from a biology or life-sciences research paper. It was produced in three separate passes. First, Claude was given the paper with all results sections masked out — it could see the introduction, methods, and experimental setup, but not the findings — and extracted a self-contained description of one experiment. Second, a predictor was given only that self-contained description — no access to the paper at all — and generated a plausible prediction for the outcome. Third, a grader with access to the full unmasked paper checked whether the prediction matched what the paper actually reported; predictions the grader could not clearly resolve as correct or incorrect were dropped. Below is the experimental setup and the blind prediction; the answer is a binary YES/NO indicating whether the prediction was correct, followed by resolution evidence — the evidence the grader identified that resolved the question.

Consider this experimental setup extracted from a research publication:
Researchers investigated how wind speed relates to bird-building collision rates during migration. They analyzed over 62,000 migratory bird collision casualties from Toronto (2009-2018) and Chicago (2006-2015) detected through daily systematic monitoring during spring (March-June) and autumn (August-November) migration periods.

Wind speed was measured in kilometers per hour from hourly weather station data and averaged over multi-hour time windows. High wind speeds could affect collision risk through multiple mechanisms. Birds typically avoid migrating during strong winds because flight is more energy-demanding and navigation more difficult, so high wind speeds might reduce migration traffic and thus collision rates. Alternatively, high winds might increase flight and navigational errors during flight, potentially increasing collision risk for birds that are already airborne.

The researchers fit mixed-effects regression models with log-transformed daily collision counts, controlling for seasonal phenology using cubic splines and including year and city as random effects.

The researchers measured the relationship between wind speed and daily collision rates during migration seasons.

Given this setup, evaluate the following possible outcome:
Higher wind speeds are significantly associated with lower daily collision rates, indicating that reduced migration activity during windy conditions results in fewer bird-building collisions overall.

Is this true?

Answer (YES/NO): NO